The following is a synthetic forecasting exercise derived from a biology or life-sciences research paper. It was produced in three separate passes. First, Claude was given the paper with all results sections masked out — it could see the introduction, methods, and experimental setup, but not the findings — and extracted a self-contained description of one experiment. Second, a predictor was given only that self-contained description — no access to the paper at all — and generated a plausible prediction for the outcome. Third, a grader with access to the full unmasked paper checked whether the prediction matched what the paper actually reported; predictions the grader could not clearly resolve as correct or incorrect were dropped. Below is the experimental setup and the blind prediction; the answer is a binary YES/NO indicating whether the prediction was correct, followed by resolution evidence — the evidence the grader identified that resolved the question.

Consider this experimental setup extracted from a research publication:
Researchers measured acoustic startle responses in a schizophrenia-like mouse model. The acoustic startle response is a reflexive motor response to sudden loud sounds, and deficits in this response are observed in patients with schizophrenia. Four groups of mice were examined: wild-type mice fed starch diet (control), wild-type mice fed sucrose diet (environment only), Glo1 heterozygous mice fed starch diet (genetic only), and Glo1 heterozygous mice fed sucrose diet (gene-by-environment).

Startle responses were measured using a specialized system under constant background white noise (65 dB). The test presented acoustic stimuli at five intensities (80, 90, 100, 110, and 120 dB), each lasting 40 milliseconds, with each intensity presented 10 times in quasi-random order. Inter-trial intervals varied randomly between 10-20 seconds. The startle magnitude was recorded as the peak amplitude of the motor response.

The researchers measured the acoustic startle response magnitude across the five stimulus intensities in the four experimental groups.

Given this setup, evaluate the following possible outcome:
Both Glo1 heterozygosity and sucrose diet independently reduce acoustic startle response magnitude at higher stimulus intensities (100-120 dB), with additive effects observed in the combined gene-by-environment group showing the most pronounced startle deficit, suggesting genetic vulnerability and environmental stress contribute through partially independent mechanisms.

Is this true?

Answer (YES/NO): NO